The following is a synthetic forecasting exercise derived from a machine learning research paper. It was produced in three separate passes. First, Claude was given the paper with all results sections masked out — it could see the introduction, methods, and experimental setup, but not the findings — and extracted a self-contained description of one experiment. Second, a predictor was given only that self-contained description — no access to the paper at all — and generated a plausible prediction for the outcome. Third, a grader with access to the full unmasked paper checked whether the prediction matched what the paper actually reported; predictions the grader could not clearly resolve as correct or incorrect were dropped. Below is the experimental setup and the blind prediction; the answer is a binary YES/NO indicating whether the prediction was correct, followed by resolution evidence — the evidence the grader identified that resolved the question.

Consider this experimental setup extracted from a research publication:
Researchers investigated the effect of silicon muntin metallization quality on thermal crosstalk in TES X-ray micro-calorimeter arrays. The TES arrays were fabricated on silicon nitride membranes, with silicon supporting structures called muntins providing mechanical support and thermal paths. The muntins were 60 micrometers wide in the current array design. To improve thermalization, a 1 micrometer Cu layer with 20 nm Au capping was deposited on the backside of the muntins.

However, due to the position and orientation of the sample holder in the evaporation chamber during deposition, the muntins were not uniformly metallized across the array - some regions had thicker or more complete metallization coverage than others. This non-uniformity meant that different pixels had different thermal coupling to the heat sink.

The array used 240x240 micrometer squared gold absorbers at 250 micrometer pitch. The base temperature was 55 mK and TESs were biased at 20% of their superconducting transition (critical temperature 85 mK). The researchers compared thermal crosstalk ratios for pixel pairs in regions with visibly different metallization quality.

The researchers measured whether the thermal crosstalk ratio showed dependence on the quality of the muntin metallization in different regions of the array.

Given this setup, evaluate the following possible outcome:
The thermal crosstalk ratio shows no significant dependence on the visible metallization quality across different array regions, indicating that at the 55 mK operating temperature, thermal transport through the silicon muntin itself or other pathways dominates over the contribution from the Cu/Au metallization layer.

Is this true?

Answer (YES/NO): NO